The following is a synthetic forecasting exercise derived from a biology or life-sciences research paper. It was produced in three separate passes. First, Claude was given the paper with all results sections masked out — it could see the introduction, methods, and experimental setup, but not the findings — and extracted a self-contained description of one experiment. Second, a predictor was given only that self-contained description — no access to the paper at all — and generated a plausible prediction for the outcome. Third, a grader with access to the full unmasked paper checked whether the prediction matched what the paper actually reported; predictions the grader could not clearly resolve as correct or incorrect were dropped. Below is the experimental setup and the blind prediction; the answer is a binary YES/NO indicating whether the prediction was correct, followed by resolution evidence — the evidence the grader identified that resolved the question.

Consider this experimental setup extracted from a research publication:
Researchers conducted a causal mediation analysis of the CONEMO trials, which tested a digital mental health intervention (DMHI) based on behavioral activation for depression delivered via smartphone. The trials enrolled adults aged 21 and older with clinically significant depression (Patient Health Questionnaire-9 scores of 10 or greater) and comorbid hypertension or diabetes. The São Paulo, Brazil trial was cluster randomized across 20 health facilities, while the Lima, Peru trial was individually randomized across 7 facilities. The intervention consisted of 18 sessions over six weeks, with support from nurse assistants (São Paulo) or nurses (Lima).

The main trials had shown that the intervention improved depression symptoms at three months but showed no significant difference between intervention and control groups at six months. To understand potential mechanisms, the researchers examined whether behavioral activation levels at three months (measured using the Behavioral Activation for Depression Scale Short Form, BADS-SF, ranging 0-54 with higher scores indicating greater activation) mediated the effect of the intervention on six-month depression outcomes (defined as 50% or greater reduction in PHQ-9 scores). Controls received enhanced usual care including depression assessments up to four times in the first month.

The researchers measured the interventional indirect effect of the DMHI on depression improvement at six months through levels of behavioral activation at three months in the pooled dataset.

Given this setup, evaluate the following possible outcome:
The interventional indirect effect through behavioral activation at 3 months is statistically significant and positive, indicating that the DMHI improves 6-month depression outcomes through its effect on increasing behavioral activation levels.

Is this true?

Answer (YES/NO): YES